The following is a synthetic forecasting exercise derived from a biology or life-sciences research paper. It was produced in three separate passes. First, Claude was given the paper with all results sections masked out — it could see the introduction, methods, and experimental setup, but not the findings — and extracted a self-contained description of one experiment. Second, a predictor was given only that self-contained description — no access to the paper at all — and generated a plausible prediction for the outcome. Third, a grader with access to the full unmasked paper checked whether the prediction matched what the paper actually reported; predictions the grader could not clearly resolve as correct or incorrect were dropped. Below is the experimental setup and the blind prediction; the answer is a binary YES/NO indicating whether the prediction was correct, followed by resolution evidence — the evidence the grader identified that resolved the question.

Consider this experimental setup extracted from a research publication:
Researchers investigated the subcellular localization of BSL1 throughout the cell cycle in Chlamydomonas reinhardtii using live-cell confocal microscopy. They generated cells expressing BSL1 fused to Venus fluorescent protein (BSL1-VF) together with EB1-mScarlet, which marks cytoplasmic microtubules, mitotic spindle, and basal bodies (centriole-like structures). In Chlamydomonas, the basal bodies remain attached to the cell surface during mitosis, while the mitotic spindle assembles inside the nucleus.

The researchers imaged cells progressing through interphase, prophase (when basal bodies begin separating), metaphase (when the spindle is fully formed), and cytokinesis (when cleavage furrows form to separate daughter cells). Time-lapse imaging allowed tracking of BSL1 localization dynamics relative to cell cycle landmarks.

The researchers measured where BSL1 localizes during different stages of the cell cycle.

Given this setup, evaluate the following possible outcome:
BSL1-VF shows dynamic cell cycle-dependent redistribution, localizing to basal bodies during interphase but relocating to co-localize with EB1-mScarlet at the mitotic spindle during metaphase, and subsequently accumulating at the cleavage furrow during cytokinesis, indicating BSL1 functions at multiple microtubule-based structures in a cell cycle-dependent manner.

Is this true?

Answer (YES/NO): NO